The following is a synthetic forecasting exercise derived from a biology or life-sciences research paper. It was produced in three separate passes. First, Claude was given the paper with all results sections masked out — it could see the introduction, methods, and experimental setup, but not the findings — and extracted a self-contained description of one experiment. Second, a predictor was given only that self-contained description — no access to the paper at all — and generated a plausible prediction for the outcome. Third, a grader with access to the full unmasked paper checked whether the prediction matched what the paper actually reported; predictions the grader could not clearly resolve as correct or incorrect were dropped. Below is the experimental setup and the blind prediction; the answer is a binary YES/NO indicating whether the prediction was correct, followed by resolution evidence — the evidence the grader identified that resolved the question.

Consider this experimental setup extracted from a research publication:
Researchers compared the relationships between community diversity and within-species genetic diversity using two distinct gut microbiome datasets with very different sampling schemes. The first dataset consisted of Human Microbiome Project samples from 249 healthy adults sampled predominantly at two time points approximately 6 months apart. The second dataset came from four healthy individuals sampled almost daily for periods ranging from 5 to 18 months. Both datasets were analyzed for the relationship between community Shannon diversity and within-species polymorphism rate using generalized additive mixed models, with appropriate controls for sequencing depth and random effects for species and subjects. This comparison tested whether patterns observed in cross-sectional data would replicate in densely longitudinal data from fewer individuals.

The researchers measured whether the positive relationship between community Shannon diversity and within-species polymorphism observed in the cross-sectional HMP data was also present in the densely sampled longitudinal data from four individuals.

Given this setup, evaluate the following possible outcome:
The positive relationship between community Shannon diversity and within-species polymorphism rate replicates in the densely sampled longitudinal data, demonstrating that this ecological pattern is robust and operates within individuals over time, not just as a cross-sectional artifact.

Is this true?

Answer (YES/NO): NO